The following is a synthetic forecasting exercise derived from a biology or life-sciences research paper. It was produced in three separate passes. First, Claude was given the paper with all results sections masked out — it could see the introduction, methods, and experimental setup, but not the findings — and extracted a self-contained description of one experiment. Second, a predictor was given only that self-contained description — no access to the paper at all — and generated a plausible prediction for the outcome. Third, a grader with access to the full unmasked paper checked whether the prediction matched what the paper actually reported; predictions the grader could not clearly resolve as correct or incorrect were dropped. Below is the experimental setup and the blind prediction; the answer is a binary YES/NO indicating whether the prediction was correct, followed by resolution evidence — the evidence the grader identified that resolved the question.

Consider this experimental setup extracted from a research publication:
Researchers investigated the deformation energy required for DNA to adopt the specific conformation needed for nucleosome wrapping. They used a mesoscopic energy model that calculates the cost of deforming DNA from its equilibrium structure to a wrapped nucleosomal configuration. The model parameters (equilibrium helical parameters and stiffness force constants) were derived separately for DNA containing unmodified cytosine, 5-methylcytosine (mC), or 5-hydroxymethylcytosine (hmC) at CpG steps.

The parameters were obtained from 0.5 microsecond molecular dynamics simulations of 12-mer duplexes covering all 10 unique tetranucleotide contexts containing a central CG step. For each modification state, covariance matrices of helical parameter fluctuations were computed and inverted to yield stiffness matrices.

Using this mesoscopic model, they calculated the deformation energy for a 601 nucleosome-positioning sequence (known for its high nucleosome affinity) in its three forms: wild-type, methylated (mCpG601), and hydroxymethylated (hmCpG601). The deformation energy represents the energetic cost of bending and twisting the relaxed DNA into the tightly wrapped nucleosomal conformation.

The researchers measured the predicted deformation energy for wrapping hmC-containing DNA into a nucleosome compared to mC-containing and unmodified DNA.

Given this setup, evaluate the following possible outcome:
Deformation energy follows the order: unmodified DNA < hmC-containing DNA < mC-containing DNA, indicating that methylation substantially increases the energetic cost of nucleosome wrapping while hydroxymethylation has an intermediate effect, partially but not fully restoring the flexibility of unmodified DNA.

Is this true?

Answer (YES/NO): NO